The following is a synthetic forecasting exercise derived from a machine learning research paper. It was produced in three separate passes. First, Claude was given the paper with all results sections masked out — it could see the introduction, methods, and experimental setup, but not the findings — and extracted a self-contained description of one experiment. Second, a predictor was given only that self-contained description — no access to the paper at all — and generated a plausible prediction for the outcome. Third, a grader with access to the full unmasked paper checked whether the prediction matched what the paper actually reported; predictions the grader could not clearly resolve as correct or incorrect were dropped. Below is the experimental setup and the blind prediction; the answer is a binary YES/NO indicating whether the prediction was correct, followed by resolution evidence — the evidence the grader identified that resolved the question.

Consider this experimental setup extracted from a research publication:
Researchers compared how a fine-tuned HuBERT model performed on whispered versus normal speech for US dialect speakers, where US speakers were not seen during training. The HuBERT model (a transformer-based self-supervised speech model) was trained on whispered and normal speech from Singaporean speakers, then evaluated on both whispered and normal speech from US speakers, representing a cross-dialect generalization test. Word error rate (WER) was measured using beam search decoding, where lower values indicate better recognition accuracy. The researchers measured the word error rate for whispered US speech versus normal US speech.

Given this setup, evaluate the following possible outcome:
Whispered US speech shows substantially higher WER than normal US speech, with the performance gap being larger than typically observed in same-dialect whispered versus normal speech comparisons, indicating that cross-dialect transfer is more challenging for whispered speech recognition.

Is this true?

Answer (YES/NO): NO